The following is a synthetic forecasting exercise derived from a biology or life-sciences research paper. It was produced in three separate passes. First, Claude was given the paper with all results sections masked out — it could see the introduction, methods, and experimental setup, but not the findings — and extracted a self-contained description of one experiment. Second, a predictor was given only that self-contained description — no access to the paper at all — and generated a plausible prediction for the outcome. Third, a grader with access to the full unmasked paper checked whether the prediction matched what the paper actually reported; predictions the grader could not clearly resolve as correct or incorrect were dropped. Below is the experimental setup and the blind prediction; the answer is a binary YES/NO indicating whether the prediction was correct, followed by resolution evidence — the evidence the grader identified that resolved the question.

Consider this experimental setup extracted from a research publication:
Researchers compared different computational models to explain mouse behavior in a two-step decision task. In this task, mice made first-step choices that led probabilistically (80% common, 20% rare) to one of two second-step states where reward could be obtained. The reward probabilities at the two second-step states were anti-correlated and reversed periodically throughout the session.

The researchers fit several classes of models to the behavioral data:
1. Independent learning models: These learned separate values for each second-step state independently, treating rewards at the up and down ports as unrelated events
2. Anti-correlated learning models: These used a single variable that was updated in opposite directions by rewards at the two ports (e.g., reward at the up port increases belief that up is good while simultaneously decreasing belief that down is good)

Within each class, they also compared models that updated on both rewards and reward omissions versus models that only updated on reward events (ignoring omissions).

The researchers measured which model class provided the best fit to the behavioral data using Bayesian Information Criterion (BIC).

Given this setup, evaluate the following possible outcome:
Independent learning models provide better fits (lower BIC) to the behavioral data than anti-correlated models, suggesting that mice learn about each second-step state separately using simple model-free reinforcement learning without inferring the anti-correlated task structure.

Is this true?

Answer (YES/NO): NO